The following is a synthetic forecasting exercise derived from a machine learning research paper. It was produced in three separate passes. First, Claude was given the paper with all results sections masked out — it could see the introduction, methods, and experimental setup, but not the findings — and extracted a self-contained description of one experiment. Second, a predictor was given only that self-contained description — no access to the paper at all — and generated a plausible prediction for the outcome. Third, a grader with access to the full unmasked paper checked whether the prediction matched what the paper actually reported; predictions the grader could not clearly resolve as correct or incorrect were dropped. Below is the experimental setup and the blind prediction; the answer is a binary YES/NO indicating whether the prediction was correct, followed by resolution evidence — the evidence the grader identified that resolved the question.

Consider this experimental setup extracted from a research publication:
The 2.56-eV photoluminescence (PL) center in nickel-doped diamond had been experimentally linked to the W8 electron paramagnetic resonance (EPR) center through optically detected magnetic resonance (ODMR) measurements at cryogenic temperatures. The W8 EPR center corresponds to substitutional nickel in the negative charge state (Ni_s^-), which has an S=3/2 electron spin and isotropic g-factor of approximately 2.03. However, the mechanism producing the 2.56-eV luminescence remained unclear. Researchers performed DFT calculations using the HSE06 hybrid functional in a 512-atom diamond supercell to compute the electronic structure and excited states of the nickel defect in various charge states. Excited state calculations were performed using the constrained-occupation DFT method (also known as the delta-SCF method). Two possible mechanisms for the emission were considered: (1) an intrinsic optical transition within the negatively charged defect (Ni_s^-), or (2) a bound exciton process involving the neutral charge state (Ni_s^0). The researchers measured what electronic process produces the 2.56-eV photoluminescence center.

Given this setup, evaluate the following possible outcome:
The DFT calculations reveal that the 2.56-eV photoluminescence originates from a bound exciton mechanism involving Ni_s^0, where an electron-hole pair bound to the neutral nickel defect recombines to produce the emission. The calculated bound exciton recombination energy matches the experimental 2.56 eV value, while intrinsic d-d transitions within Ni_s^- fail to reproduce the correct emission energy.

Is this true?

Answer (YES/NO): YES